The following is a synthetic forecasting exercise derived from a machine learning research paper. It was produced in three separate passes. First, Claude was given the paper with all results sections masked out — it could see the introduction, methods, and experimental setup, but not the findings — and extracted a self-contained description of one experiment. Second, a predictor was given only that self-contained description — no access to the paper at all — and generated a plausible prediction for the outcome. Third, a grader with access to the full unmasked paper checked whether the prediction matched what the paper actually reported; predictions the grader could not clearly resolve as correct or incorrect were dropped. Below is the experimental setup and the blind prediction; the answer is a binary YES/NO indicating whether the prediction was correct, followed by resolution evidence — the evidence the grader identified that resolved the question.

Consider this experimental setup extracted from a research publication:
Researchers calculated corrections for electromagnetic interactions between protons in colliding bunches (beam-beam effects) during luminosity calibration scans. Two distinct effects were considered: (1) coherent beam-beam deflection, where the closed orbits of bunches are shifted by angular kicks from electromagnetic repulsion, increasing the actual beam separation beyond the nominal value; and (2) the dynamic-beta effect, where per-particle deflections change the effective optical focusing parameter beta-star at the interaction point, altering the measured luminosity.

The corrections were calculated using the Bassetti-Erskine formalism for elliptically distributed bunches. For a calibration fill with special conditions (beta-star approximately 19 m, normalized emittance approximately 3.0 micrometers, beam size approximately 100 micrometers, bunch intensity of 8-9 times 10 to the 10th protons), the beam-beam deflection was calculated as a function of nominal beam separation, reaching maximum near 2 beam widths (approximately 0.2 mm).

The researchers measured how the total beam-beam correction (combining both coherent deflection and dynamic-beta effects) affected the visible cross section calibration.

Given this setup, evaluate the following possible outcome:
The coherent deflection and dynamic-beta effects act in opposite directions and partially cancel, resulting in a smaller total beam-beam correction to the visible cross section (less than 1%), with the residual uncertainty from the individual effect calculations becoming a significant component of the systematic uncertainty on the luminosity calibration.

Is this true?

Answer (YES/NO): YES